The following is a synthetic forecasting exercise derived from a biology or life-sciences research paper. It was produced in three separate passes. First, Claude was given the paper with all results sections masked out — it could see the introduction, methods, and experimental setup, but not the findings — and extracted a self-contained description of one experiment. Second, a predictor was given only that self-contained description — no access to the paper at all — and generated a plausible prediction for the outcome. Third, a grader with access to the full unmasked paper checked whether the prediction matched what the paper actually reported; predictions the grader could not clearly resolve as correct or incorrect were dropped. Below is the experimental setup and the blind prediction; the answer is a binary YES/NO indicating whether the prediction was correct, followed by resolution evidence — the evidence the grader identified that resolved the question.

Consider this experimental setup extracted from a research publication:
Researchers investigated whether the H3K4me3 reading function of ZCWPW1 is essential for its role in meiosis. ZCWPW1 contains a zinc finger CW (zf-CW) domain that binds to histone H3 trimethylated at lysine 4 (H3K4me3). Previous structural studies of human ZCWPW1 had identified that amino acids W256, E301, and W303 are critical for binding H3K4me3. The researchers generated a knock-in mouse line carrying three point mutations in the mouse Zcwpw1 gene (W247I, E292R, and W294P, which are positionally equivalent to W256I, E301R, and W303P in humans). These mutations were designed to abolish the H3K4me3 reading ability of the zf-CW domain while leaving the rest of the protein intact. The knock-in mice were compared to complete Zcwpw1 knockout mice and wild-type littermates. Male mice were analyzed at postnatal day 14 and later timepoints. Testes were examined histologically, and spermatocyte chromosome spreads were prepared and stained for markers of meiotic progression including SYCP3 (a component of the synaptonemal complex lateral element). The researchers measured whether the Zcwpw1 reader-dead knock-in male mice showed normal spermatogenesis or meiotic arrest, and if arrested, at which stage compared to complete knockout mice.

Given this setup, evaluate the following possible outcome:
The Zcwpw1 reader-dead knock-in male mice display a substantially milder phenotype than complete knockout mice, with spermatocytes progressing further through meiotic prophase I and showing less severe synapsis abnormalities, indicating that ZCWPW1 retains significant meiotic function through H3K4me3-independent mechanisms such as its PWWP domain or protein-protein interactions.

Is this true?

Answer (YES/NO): NO